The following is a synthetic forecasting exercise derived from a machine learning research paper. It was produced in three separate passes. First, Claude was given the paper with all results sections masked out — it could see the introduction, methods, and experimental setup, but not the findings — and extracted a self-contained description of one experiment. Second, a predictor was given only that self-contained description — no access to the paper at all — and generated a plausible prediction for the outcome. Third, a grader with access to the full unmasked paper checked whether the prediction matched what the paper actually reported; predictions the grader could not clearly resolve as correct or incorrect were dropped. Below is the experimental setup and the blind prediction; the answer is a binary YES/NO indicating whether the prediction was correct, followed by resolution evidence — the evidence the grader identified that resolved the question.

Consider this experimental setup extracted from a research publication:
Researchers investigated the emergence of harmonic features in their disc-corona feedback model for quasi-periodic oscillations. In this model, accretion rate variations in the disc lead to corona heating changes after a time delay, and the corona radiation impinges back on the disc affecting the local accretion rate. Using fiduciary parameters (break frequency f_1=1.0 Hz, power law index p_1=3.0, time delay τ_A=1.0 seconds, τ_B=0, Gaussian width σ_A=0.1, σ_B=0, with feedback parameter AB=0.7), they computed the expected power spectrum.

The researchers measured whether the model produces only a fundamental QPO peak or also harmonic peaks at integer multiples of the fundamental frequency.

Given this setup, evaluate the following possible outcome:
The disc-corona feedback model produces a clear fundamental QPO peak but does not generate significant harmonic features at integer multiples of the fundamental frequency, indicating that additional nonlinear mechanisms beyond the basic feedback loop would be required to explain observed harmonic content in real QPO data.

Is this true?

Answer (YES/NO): NO